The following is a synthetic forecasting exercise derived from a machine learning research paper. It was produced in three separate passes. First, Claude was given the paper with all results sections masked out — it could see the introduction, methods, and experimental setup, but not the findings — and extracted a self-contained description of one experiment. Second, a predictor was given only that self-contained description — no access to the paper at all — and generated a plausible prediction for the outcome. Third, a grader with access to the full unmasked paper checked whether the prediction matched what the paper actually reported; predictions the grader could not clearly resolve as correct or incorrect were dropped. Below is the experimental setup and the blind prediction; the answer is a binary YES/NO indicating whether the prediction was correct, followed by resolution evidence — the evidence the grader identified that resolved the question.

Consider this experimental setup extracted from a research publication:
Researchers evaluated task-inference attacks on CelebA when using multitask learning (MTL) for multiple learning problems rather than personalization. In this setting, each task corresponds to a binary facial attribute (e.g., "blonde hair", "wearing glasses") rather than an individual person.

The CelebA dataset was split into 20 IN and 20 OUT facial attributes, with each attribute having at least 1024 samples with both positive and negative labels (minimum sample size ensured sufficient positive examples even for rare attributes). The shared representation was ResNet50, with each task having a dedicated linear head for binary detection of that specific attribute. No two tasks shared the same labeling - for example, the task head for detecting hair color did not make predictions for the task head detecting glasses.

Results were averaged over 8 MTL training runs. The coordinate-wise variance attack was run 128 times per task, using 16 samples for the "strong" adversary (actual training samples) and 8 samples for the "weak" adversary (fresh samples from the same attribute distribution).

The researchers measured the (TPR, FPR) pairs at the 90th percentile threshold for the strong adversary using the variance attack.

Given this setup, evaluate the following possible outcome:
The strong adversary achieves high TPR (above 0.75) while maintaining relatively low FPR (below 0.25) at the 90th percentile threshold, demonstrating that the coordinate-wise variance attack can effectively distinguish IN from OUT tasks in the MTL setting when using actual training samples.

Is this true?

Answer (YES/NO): NO